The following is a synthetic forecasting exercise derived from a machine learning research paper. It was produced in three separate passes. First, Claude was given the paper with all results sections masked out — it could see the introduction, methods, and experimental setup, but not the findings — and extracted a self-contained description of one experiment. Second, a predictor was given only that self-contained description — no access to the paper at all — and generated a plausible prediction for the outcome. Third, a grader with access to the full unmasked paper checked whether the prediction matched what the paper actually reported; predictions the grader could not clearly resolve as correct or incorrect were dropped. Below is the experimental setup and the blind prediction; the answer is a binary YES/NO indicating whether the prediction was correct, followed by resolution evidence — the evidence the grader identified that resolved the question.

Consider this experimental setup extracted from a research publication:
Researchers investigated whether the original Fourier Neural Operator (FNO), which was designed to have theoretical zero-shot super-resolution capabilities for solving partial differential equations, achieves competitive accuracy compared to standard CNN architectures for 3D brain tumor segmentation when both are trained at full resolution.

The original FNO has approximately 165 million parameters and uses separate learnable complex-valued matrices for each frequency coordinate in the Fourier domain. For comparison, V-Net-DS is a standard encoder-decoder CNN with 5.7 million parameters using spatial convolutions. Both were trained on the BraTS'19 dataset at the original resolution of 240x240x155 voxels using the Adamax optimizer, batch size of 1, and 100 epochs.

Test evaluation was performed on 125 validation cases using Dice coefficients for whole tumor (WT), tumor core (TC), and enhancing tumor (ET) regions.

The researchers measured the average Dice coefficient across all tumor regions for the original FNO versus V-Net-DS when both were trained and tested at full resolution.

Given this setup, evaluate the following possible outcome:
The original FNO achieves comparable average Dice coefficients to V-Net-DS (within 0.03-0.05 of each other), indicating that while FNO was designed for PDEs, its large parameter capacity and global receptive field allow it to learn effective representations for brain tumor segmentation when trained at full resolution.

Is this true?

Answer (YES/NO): NO